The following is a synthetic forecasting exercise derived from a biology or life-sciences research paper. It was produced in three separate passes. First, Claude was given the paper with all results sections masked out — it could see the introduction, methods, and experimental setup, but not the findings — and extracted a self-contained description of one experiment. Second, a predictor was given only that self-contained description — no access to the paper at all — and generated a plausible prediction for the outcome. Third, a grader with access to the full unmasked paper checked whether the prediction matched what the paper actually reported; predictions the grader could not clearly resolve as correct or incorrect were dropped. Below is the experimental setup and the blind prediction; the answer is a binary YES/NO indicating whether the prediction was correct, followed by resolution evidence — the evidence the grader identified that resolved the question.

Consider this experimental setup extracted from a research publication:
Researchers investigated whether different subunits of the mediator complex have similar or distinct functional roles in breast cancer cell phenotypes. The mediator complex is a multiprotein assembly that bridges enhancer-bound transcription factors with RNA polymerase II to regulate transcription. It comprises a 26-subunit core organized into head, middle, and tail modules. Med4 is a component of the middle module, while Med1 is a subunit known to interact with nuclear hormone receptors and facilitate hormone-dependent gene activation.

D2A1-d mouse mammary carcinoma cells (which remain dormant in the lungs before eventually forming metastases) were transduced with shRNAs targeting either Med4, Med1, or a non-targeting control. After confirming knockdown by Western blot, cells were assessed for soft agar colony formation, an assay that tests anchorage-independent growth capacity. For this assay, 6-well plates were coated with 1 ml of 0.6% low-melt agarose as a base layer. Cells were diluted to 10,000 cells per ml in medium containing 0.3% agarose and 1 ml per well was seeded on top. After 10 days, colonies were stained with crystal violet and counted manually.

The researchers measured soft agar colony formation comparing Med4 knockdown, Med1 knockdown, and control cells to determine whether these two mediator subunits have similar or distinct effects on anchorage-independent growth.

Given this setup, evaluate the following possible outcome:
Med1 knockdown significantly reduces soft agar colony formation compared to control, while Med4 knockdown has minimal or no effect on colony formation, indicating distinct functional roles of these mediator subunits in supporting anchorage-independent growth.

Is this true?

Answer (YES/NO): NO